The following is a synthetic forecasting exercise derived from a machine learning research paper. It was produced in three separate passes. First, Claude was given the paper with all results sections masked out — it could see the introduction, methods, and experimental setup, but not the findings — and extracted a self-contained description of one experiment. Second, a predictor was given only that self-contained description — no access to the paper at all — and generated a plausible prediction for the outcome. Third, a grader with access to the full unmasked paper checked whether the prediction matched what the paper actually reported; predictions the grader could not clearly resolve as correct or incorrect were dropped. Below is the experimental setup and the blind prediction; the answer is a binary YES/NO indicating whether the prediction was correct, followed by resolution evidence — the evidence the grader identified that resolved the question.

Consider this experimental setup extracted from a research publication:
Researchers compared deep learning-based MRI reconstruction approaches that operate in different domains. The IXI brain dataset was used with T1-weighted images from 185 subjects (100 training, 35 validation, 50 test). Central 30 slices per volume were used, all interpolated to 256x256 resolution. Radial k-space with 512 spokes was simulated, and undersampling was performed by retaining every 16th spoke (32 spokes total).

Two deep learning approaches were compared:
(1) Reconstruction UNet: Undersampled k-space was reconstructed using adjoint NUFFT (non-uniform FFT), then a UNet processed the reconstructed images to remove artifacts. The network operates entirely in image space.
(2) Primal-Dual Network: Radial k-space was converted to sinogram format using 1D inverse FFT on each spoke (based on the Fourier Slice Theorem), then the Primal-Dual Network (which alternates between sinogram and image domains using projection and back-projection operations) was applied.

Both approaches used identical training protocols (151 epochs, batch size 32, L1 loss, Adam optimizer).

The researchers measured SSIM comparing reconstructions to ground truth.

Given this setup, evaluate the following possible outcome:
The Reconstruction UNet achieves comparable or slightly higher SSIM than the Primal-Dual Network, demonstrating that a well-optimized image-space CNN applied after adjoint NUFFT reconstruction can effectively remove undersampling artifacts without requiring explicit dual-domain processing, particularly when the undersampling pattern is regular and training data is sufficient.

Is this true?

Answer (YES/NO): YES